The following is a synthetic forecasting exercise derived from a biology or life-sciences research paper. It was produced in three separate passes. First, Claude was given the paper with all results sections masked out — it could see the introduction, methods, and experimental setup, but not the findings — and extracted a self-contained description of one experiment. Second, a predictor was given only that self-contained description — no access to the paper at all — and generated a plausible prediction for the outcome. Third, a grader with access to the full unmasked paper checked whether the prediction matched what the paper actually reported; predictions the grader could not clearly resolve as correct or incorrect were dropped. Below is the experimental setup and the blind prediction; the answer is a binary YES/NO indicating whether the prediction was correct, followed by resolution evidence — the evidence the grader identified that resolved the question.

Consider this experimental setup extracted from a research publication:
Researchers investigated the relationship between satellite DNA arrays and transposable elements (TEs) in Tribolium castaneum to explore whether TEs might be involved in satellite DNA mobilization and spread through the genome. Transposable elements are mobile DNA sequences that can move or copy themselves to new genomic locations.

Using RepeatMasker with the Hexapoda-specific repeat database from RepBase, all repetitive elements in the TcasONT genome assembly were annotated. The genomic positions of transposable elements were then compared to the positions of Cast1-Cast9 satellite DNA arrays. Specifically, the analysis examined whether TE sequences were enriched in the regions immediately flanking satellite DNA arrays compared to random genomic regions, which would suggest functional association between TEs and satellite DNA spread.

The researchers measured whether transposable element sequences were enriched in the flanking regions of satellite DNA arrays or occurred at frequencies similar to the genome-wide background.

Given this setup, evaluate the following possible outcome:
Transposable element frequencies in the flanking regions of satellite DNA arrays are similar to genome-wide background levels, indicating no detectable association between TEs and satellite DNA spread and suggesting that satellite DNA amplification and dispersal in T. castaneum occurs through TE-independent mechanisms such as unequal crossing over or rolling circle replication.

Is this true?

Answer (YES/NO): NO